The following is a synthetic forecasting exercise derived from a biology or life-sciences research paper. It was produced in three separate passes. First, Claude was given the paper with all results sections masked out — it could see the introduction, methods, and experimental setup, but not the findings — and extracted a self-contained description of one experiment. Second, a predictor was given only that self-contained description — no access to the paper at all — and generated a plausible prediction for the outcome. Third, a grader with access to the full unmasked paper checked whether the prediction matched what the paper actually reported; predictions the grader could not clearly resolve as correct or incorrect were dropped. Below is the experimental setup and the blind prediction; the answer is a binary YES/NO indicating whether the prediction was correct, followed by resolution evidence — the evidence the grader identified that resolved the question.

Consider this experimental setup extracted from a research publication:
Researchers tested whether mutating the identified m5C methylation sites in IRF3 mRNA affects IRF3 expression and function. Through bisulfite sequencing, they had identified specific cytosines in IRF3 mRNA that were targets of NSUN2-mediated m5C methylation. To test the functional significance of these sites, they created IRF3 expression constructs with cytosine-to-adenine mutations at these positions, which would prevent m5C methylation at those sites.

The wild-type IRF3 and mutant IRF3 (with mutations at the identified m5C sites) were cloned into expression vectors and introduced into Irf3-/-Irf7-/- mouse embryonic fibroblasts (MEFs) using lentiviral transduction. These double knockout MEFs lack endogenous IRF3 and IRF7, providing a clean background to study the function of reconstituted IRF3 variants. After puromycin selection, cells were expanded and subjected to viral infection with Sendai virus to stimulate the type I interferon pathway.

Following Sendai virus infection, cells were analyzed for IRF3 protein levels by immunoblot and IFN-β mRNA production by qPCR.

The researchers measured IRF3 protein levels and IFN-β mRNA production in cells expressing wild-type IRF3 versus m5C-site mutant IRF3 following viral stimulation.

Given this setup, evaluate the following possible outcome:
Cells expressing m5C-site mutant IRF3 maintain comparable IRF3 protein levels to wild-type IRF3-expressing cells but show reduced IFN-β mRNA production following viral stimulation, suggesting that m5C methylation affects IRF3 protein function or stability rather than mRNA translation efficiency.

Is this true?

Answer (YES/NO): NO